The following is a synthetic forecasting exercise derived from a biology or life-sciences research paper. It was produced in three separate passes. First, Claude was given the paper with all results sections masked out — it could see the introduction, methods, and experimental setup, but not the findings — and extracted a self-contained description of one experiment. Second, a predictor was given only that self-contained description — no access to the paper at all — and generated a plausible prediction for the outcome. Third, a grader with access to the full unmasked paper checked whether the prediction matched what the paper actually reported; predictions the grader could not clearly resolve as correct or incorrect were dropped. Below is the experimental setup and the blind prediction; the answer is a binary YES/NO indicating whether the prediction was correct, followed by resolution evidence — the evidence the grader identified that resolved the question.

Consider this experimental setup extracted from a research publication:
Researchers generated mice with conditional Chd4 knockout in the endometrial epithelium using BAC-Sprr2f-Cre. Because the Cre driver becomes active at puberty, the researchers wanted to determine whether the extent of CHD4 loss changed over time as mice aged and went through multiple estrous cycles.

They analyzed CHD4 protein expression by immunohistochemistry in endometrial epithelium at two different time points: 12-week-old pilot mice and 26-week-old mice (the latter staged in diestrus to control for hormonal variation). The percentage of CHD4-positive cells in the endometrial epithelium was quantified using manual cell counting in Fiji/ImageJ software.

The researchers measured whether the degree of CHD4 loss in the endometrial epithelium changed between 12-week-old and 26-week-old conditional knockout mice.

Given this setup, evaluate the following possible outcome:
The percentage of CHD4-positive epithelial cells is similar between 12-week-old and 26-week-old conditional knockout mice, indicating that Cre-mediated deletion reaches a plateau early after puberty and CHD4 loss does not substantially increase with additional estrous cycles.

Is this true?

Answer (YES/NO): YES